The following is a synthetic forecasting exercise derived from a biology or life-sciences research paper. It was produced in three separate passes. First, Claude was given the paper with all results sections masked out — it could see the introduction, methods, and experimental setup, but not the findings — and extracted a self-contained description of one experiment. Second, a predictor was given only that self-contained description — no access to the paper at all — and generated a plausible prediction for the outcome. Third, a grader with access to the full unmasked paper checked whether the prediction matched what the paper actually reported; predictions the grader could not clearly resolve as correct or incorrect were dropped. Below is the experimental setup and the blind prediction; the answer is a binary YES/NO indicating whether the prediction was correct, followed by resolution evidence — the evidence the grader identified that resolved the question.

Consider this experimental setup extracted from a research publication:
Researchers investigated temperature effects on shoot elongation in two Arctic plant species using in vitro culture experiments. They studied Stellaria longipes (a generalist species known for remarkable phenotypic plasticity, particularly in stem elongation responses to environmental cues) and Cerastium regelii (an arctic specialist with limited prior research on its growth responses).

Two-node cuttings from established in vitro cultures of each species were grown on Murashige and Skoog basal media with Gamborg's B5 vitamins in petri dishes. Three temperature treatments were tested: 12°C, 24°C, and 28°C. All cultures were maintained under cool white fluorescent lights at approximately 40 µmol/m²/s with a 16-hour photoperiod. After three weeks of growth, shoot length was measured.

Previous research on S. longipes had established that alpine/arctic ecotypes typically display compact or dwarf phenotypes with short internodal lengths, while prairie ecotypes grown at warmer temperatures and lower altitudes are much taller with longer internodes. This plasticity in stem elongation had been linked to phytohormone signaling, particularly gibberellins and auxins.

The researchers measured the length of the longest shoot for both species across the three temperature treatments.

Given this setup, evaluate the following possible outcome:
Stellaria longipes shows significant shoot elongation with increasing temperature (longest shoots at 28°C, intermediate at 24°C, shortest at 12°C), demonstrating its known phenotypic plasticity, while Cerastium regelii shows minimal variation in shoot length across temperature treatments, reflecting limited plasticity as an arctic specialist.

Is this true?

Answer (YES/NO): NO